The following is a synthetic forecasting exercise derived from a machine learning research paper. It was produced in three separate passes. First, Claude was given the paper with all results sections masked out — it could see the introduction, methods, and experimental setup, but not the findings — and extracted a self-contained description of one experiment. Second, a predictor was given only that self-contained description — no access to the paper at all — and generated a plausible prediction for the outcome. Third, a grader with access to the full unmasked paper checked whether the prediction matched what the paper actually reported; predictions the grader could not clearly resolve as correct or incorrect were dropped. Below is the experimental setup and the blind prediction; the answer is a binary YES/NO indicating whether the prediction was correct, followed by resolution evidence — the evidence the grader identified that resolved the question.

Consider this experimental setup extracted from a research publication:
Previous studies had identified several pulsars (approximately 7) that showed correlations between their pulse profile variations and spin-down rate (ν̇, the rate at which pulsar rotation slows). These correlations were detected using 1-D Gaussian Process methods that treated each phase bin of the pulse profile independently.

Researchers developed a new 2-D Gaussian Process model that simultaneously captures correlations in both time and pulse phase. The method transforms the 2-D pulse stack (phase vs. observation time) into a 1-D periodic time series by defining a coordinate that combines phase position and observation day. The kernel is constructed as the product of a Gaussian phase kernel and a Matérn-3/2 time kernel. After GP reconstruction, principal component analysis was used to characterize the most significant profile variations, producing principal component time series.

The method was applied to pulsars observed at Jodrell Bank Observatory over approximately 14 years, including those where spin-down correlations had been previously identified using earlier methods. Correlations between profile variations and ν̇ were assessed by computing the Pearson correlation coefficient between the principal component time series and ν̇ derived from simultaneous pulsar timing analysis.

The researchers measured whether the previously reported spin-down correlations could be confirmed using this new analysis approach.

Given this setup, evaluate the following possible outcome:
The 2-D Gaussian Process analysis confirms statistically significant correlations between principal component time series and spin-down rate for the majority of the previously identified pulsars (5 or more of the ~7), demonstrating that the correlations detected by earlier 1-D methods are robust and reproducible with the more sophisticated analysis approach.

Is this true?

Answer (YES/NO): YES